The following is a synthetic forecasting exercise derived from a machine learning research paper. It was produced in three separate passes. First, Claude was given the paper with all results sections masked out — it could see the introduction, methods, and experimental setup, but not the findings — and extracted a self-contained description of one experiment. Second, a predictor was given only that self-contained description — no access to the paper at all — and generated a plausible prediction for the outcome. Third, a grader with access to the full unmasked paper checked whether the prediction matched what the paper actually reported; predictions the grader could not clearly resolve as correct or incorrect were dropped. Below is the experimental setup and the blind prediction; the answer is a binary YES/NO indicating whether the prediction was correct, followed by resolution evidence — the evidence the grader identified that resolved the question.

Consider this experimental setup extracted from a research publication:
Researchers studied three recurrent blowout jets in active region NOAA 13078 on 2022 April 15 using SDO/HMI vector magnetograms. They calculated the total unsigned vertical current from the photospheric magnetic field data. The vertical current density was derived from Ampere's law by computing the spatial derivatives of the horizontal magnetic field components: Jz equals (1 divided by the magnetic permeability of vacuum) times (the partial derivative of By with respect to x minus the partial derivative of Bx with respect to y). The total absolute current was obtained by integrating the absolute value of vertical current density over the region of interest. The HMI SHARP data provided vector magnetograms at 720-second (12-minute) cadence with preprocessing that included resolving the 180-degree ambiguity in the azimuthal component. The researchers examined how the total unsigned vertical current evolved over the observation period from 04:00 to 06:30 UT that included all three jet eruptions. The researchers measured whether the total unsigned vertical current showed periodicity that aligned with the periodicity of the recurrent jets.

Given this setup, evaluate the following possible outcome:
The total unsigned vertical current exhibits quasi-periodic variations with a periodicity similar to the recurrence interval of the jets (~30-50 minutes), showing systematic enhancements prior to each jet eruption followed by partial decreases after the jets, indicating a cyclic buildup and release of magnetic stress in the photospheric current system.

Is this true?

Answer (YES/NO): YES